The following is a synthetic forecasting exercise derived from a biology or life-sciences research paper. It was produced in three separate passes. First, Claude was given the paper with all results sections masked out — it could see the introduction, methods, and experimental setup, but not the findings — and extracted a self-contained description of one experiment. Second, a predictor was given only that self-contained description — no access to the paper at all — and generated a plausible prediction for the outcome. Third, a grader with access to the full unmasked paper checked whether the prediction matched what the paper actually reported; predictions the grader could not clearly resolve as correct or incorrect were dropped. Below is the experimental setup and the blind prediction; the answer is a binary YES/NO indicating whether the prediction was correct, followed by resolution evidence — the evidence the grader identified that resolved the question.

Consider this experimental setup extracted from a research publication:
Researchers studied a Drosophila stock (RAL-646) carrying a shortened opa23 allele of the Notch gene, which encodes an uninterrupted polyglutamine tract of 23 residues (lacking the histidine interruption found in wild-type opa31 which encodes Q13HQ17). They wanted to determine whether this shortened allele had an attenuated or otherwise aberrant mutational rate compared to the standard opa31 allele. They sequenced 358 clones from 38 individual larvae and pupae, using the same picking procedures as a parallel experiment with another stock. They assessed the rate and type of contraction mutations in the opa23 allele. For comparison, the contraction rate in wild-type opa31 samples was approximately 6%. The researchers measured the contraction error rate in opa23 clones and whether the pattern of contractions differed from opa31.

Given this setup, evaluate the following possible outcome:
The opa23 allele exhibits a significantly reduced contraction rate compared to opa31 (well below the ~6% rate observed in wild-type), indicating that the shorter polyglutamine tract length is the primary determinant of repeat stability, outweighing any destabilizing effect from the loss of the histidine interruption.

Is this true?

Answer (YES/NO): YES